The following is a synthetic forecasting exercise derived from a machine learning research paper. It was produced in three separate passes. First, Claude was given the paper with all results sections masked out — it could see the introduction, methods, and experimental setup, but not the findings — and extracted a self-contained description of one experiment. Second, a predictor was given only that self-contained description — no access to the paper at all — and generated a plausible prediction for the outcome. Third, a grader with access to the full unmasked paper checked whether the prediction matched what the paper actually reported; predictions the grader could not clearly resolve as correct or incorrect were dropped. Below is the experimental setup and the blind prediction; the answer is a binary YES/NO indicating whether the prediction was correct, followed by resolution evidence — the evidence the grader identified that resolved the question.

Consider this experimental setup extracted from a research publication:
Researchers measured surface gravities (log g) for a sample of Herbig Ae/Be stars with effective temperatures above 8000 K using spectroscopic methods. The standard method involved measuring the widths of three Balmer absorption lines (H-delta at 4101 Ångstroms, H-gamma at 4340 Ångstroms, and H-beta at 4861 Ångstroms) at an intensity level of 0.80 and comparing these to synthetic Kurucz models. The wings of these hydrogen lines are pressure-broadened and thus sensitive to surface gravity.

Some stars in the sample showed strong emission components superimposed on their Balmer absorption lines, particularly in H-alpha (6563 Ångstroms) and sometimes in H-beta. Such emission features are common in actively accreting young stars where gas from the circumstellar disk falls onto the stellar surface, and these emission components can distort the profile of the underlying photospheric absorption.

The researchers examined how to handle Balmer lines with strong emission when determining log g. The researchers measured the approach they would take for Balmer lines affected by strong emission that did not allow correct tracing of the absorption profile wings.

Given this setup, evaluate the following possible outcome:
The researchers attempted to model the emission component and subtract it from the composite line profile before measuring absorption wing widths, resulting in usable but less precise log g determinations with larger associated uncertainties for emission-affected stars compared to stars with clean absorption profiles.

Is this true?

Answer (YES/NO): NO